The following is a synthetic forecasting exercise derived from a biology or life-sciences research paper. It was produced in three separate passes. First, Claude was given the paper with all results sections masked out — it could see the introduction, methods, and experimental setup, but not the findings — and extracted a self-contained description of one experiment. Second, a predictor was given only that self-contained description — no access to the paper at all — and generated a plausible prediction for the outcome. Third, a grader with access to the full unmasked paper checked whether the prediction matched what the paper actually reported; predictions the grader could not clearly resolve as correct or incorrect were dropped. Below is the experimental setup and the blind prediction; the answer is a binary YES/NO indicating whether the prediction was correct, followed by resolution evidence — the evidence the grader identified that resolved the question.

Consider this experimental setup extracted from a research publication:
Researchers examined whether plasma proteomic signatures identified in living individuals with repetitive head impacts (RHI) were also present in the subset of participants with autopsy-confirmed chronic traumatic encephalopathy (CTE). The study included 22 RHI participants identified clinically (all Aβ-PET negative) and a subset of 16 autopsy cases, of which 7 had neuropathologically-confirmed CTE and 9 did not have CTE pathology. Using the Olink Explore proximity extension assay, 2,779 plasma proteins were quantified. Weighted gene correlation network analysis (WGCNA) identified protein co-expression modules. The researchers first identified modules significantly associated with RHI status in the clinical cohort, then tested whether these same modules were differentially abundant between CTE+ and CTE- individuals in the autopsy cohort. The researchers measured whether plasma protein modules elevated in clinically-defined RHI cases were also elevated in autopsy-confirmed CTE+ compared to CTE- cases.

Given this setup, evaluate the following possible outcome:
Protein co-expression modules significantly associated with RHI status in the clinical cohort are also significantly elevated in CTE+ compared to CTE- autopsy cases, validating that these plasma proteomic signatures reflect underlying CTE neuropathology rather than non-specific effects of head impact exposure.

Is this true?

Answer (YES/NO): NO